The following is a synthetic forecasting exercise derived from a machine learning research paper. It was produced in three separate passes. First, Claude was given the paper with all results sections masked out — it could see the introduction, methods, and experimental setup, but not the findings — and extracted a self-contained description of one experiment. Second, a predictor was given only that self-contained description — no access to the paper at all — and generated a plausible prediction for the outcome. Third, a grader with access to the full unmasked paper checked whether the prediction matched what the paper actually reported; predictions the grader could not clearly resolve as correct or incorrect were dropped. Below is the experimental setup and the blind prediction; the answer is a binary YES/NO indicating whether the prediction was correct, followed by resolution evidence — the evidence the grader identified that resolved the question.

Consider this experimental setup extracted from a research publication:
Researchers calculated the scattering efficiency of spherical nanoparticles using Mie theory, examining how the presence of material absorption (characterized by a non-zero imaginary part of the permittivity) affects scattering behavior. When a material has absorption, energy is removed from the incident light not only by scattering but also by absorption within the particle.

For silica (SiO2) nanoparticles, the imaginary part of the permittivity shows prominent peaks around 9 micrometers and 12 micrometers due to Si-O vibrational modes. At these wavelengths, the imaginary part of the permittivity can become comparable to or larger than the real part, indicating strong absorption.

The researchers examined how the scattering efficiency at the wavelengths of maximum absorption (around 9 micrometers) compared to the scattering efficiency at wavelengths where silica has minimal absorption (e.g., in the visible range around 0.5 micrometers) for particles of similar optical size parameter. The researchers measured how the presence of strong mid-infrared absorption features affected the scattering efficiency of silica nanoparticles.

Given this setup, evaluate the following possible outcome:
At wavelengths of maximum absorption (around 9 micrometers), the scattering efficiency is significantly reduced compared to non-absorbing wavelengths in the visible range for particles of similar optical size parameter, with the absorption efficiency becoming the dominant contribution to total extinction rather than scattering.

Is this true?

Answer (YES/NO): NO